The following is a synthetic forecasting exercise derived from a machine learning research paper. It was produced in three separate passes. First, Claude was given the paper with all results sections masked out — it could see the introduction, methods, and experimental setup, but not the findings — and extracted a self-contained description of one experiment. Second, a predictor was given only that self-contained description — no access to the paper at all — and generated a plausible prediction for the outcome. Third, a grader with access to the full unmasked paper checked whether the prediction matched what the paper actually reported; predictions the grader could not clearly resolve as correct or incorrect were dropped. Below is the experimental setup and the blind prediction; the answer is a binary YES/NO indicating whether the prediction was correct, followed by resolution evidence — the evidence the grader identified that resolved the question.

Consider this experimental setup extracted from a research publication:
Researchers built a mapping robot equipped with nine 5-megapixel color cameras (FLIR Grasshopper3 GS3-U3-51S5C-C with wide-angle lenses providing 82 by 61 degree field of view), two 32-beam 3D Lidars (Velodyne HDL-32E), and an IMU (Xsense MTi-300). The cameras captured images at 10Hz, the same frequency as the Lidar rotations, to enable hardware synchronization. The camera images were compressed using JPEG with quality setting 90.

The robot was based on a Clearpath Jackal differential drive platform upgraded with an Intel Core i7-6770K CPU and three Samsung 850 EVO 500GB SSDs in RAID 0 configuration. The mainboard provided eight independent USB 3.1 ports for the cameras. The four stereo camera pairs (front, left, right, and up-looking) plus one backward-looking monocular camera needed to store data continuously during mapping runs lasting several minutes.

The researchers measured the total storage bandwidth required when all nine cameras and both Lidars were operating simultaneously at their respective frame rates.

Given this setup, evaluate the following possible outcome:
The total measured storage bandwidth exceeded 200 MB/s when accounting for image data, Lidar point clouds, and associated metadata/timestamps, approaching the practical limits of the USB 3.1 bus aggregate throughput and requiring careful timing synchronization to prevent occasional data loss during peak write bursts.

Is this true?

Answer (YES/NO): NO